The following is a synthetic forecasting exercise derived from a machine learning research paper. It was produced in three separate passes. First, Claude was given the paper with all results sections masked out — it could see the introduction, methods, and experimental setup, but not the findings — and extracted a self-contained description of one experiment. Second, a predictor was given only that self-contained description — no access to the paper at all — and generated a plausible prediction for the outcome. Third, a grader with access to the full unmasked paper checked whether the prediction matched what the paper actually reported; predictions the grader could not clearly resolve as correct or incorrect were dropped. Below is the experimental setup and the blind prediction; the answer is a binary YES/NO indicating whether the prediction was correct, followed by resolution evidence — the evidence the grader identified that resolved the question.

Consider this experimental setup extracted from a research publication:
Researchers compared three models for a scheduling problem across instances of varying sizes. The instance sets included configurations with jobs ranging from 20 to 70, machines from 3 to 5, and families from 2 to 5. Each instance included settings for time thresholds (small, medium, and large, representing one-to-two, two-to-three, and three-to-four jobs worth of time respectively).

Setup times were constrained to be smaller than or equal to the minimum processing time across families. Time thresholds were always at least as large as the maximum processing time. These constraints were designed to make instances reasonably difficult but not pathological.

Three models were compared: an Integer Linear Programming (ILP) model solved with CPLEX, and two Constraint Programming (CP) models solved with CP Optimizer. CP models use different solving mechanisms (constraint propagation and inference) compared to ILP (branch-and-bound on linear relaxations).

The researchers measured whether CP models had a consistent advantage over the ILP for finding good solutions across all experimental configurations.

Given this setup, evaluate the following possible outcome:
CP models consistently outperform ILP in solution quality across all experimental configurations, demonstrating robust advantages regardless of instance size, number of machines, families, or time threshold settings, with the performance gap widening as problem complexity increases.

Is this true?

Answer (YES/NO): NO